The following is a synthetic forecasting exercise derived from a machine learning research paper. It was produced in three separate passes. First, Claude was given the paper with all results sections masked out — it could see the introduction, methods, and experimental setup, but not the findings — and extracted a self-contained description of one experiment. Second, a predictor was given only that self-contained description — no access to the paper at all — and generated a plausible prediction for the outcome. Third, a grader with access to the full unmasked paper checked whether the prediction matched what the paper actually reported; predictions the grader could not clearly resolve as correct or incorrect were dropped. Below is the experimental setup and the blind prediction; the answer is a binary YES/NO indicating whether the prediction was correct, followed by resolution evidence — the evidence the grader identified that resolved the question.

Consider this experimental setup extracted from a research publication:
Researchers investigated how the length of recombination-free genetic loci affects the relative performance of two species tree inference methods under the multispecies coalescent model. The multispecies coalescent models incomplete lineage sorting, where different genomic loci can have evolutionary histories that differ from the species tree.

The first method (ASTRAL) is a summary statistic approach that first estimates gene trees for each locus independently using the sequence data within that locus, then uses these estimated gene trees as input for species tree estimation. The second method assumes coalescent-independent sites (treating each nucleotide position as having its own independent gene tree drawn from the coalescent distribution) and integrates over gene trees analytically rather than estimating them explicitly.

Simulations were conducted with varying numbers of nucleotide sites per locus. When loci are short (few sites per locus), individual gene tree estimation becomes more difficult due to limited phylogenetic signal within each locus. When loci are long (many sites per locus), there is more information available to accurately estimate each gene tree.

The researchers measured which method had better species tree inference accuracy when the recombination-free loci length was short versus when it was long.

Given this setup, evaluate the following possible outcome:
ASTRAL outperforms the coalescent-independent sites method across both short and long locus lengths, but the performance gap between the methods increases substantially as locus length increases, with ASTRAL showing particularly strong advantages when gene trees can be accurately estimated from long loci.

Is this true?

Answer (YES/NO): NO